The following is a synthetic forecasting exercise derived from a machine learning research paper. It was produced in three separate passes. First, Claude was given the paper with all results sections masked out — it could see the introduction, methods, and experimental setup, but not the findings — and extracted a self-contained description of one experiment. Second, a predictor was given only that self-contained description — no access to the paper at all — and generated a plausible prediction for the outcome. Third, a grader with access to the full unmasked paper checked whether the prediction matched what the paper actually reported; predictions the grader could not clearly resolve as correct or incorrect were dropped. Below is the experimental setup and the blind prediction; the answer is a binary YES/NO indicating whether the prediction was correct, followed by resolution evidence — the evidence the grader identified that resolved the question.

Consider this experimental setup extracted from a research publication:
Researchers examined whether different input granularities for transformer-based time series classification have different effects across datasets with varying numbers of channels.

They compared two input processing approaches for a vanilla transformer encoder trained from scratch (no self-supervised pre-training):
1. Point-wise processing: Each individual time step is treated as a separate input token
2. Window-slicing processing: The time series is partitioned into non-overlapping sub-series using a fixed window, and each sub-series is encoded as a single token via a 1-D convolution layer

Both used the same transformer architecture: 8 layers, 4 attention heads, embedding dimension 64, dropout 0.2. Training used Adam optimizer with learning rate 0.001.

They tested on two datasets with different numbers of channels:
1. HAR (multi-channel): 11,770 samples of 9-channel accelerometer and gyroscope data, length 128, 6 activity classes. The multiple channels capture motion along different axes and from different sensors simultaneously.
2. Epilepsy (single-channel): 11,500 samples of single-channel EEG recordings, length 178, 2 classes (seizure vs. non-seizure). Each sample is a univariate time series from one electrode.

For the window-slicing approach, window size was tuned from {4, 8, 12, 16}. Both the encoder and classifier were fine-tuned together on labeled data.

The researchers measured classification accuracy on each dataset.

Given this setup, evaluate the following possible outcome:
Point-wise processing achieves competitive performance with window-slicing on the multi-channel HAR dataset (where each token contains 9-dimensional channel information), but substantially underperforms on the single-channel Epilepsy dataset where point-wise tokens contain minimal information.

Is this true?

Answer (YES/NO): NO